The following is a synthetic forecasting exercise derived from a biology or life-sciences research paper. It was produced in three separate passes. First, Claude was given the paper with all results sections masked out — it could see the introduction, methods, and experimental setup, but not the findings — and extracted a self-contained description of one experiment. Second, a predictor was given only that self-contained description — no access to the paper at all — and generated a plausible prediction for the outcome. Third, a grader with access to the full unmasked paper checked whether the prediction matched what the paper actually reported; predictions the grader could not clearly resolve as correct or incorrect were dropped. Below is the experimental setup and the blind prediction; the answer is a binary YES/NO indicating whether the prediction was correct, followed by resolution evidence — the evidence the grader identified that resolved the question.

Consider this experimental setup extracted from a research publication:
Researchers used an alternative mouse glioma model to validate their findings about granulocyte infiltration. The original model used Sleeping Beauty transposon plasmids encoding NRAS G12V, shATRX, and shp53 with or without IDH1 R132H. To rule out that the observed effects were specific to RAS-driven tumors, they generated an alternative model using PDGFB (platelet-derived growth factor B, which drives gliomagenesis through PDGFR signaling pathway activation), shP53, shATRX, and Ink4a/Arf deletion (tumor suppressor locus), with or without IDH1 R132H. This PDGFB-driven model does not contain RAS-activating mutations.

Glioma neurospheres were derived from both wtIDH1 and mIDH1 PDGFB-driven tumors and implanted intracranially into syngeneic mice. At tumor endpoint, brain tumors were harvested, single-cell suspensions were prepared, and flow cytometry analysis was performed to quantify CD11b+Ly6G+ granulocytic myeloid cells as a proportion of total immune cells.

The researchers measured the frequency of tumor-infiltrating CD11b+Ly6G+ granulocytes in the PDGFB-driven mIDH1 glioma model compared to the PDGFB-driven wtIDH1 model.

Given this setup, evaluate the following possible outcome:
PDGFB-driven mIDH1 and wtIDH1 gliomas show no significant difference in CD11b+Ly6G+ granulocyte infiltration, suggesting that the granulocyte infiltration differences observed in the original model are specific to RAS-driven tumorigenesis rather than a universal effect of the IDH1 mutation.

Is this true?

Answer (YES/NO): NO